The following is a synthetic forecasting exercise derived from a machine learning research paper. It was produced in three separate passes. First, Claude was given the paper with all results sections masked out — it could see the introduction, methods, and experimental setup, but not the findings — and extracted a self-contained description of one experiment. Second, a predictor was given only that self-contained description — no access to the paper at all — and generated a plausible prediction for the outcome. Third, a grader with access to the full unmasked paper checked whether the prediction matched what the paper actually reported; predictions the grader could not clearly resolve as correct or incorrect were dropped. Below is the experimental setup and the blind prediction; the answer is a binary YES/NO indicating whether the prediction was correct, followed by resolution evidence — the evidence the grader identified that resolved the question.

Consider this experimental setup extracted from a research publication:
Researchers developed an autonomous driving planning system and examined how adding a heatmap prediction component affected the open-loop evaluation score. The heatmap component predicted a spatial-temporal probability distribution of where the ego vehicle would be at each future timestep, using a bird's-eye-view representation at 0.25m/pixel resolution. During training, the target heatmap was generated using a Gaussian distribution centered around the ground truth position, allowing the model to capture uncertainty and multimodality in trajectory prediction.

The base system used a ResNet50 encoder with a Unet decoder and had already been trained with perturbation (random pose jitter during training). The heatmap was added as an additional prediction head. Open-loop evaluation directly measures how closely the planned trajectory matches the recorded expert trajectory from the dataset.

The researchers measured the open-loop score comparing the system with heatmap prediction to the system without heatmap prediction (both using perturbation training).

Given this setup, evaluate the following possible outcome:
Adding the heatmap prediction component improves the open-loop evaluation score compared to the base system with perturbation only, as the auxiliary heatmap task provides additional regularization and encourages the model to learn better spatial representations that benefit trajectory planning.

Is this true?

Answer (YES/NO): NO